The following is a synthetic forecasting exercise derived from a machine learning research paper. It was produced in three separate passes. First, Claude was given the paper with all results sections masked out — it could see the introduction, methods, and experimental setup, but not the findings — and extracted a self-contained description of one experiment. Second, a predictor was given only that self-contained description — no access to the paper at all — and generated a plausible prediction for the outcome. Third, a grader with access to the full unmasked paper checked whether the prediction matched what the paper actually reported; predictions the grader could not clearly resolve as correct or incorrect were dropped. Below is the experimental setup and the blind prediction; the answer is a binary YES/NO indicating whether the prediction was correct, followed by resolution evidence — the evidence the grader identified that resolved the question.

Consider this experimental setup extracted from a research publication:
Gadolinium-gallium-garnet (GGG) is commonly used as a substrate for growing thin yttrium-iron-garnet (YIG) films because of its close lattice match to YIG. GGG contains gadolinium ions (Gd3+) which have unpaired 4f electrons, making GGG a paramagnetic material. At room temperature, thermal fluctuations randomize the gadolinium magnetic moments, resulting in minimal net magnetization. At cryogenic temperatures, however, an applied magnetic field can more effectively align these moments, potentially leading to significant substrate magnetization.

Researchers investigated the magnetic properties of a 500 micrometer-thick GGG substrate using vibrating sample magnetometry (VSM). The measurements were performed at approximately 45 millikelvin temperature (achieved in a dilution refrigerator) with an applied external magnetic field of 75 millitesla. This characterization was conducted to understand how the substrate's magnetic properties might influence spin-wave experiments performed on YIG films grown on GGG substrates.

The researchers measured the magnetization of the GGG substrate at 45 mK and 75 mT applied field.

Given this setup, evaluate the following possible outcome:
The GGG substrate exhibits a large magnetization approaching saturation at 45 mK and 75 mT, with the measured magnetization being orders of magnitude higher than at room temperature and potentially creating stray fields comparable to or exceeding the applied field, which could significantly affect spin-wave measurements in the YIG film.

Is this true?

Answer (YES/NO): NO